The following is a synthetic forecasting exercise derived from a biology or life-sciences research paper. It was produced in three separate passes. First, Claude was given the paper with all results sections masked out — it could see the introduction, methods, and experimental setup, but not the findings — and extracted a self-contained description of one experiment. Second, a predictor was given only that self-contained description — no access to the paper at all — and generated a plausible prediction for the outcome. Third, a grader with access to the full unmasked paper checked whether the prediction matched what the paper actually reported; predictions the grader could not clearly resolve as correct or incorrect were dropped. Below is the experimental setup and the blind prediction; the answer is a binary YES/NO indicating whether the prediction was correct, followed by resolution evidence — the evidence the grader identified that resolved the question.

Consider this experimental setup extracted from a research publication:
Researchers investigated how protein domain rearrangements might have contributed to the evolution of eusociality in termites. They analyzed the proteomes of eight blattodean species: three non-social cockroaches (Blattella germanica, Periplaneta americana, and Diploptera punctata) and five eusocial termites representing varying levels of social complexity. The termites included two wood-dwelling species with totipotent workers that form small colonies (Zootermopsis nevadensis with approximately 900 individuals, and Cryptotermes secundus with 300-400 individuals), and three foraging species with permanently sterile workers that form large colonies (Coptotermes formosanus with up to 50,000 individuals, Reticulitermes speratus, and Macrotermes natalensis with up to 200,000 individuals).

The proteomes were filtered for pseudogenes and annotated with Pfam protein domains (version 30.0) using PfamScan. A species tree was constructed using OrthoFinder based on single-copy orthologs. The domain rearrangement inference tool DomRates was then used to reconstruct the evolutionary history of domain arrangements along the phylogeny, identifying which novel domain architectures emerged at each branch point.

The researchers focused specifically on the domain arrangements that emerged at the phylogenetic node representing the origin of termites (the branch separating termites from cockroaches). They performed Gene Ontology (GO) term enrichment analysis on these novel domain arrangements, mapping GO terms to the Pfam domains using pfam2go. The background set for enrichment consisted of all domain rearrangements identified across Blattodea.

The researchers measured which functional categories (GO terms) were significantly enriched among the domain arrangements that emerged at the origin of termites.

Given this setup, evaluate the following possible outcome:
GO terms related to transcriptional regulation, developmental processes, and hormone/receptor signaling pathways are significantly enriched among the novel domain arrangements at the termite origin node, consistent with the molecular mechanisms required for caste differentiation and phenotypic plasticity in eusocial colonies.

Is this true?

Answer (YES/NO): NO